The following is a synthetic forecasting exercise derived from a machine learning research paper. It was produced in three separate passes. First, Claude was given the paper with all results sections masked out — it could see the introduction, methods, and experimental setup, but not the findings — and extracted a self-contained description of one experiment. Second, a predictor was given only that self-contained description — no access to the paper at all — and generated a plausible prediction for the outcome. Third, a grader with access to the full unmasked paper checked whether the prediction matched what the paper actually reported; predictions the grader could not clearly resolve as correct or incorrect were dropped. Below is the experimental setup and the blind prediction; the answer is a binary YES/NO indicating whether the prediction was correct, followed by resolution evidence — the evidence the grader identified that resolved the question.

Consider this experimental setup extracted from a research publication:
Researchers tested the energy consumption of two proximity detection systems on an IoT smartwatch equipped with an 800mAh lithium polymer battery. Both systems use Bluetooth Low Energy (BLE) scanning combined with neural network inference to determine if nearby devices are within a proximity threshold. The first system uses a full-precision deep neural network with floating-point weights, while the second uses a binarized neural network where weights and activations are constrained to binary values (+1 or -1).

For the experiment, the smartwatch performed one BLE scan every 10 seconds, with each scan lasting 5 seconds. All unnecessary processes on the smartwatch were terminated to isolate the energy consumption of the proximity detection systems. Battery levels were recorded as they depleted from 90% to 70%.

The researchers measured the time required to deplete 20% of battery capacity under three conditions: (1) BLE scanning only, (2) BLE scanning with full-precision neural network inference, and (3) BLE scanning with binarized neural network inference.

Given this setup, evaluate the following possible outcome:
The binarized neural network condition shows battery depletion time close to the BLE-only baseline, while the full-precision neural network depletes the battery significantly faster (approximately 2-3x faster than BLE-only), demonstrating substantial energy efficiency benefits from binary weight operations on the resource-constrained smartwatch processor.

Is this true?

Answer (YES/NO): NO